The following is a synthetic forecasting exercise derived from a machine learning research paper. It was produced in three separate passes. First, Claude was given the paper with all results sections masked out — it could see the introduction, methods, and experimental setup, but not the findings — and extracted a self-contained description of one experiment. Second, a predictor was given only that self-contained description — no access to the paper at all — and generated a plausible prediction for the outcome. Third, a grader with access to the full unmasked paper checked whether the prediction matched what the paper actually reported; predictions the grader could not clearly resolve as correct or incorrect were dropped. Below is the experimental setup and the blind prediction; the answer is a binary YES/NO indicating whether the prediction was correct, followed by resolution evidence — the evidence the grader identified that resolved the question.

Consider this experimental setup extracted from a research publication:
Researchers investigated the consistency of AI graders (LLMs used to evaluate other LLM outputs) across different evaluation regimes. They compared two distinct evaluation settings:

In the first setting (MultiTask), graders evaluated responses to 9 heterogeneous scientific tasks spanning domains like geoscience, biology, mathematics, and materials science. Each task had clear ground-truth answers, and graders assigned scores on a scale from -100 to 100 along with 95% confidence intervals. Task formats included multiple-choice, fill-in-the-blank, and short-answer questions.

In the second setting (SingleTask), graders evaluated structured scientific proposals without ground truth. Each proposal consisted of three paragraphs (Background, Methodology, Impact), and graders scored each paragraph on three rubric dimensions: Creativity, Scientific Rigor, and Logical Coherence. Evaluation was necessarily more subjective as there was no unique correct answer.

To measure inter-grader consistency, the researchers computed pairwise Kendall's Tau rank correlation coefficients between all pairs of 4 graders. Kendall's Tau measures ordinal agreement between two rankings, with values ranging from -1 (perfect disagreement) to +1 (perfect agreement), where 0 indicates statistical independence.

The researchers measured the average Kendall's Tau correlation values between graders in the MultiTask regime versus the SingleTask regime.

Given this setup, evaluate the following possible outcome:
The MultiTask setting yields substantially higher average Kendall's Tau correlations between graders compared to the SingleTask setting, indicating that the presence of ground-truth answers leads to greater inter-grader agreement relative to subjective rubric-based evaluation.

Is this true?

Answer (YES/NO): YES